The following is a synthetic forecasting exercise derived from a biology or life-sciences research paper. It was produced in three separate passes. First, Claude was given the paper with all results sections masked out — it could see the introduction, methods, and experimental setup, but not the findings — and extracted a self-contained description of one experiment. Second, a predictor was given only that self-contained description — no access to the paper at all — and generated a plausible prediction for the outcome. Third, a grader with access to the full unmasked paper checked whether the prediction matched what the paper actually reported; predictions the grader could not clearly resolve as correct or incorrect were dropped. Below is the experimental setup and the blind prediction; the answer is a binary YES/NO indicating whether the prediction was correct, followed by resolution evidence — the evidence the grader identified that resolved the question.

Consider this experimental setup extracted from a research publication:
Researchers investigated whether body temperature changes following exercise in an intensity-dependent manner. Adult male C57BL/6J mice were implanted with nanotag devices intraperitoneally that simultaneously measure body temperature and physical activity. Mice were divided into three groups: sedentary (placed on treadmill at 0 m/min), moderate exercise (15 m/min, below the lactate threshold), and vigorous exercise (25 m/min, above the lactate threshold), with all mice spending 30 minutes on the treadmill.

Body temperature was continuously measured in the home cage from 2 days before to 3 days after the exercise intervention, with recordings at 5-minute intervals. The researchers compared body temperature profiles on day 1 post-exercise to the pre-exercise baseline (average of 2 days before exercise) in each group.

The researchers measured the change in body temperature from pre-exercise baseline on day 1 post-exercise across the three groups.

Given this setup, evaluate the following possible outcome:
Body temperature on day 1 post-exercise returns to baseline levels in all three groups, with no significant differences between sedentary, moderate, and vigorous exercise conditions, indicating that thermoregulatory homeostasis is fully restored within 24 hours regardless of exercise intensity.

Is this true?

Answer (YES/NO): NO